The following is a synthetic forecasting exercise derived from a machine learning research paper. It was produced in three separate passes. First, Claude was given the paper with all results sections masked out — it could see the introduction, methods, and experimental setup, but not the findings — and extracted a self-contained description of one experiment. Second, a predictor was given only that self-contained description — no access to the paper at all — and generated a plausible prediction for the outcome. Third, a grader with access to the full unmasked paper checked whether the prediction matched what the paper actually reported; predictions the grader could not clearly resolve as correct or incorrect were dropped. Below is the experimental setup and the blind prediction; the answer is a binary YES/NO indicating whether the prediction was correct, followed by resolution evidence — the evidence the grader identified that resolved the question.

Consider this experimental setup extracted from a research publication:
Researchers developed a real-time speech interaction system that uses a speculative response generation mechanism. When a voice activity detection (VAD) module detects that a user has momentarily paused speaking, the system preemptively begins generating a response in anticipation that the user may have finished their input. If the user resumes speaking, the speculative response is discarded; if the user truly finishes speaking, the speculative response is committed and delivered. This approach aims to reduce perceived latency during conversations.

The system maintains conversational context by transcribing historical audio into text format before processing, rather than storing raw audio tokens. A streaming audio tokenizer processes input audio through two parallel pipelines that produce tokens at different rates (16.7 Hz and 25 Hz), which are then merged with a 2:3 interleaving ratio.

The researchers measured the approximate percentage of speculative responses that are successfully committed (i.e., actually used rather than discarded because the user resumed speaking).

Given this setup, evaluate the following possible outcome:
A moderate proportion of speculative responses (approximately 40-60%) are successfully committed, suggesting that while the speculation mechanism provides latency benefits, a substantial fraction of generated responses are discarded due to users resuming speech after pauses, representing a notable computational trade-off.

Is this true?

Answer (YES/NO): YES